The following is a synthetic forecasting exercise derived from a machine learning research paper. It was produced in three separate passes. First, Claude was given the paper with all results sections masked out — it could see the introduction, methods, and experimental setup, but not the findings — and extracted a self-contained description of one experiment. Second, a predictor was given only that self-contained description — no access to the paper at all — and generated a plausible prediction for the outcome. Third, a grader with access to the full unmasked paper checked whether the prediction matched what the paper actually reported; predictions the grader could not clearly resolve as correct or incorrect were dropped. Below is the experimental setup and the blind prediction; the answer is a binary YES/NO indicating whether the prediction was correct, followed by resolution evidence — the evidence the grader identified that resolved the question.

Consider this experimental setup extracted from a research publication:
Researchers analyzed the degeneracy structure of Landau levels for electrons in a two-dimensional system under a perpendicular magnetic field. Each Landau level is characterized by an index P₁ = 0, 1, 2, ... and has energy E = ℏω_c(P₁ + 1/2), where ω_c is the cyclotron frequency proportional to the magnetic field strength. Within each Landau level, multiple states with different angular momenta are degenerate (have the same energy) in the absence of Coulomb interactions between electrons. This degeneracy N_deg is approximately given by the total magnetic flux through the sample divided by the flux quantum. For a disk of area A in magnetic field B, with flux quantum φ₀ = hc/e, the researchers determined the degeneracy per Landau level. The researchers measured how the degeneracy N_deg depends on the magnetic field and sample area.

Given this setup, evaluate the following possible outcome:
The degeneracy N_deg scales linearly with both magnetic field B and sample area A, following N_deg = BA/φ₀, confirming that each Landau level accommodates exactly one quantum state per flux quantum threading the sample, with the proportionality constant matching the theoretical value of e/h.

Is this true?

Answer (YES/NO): NO